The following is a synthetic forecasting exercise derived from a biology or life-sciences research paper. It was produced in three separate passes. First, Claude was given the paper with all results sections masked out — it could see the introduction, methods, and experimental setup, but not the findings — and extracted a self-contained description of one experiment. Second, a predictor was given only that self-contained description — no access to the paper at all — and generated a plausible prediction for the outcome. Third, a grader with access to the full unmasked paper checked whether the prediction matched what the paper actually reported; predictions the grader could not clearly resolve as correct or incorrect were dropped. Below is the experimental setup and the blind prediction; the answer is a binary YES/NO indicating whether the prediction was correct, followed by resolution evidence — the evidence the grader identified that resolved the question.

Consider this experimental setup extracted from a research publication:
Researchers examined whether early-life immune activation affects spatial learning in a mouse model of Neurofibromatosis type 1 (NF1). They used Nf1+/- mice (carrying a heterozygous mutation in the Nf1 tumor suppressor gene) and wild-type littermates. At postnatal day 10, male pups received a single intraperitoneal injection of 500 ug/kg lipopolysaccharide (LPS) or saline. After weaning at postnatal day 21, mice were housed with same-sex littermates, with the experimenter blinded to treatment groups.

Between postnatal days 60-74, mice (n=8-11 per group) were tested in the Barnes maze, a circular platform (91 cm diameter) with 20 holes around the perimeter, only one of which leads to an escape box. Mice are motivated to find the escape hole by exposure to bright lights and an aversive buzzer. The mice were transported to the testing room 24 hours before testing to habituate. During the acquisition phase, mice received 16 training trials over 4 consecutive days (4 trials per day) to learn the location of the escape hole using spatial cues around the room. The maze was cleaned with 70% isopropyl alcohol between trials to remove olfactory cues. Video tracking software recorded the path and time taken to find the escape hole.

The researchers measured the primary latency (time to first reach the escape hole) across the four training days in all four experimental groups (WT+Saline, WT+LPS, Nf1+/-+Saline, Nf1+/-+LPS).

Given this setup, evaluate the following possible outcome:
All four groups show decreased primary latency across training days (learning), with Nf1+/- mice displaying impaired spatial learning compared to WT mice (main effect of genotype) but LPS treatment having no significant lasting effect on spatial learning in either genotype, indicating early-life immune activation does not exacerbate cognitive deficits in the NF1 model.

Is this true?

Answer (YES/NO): NO